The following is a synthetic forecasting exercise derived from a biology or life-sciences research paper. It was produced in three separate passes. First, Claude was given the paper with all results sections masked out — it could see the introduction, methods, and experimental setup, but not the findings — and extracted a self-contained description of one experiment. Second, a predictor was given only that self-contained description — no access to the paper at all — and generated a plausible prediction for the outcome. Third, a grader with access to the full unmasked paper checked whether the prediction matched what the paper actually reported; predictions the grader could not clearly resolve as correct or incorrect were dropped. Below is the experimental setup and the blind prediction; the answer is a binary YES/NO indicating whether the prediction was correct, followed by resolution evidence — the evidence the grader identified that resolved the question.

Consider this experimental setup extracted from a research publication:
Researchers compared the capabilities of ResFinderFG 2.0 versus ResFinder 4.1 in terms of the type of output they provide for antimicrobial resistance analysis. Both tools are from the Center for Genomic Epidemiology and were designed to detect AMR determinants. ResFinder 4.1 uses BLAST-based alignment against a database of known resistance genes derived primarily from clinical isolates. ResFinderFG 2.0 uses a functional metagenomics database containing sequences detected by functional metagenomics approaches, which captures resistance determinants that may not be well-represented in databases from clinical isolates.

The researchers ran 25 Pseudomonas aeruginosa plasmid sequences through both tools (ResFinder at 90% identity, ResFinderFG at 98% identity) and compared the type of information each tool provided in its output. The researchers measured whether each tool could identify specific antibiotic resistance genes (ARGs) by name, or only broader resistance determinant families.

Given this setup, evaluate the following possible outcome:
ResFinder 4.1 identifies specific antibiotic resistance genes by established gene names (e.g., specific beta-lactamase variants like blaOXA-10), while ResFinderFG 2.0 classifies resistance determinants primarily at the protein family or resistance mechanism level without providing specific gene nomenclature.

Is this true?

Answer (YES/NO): YES